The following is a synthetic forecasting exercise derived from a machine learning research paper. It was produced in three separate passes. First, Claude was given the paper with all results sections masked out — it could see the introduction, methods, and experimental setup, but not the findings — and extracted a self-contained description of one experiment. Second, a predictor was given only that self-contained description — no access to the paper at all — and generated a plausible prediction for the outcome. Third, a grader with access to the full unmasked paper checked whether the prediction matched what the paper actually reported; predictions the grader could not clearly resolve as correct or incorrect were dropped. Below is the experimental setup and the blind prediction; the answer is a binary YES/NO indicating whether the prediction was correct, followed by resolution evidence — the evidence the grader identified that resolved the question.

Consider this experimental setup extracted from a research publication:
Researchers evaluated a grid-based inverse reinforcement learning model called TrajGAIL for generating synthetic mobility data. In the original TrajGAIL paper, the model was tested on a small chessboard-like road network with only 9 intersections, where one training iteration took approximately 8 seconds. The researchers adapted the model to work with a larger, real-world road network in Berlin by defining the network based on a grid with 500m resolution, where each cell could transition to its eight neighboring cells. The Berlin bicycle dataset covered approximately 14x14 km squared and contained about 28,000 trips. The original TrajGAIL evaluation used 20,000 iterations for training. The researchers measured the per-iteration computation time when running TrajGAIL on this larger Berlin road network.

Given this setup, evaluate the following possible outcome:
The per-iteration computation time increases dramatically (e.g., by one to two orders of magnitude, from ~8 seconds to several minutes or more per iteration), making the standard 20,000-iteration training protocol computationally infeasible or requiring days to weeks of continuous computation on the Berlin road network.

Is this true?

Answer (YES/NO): YES